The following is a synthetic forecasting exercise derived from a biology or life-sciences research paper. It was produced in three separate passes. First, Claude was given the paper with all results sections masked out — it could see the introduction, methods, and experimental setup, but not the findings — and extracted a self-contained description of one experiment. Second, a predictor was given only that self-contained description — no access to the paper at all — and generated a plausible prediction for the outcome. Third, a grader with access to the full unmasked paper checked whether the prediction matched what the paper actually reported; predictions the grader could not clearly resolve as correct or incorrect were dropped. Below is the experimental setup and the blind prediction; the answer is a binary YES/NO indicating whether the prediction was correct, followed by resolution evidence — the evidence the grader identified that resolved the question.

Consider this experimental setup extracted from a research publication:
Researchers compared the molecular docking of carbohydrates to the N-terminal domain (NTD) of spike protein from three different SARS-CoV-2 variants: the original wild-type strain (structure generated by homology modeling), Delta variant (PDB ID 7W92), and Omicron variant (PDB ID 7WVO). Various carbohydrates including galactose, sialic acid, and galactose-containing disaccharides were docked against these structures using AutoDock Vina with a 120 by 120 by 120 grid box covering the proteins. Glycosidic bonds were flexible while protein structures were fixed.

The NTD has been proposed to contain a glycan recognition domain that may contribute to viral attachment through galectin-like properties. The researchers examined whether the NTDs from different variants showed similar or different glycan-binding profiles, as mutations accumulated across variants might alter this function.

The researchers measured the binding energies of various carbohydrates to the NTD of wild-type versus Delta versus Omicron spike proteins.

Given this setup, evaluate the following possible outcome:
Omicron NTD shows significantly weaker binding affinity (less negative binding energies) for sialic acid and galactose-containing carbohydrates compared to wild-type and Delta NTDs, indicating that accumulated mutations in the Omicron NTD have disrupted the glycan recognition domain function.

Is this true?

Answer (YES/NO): NO